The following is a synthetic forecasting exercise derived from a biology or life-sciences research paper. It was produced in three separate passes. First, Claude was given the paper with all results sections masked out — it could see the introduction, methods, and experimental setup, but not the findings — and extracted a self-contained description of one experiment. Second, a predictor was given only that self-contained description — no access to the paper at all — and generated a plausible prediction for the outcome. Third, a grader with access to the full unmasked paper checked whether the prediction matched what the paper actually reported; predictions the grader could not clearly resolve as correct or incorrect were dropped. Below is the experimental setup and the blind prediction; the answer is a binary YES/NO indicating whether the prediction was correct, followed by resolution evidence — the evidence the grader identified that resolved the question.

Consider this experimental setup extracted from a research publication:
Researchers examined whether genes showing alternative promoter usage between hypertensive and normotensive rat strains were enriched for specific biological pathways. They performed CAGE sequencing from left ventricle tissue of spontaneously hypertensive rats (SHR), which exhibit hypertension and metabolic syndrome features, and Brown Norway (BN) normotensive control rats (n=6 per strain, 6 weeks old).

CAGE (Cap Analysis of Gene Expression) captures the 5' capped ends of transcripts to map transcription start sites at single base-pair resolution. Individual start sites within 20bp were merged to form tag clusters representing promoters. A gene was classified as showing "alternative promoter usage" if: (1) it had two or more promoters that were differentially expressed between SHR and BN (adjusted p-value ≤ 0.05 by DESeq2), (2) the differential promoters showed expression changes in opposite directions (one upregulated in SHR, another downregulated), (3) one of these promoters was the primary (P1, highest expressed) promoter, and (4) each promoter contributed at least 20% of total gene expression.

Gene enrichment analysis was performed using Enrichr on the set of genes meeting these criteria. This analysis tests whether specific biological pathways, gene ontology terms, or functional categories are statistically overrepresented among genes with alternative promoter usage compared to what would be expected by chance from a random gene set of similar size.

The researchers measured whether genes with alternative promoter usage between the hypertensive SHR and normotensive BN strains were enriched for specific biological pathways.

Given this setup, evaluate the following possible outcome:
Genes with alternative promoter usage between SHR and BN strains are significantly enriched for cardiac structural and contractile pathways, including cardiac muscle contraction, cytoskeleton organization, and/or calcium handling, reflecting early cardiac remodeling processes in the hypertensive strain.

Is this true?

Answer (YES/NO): NO